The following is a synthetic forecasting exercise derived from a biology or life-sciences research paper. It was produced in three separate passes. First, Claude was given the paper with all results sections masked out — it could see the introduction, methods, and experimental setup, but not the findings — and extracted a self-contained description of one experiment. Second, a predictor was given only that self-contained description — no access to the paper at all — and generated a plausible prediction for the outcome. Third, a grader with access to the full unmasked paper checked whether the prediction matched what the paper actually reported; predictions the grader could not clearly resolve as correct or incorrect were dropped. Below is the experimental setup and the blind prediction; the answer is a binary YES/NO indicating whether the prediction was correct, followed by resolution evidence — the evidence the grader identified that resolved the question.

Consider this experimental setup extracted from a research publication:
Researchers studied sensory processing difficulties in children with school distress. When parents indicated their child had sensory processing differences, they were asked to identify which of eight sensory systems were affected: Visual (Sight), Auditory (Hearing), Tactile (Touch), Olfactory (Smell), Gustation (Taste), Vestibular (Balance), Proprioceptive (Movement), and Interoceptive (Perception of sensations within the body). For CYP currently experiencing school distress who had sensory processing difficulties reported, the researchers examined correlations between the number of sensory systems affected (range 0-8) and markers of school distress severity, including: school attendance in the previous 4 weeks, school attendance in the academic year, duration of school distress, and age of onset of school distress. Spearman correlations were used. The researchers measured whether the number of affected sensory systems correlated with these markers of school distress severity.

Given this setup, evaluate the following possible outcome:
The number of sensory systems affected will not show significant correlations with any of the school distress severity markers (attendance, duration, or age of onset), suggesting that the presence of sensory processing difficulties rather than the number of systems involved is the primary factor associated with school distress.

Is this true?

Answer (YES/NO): NO